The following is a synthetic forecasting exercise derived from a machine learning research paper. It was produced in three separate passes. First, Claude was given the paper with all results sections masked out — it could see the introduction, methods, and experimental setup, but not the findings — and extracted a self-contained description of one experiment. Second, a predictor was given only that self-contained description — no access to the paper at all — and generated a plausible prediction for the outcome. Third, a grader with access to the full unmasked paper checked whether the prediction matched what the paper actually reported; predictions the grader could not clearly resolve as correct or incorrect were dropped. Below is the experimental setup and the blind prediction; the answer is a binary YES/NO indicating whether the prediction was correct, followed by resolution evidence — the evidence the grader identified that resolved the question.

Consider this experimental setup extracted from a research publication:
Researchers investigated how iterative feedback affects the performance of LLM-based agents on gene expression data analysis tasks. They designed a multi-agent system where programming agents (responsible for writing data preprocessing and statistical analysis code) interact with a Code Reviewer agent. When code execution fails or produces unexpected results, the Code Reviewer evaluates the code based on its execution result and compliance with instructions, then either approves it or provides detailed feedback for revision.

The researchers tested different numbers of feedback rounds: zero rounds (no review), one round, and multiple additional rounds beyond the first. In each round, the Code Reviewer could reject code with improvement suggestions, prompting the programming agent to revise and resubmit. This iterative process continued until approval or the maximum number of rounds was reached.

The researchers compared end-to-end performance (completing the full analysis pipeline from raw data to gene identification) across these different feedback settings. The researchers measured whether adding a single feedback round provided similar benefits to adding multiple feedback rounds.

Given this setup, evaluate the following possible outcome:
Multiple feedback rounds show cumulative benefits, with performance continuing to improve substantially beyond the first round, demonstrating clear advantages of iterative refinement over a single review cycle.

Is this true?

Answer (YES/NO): NO